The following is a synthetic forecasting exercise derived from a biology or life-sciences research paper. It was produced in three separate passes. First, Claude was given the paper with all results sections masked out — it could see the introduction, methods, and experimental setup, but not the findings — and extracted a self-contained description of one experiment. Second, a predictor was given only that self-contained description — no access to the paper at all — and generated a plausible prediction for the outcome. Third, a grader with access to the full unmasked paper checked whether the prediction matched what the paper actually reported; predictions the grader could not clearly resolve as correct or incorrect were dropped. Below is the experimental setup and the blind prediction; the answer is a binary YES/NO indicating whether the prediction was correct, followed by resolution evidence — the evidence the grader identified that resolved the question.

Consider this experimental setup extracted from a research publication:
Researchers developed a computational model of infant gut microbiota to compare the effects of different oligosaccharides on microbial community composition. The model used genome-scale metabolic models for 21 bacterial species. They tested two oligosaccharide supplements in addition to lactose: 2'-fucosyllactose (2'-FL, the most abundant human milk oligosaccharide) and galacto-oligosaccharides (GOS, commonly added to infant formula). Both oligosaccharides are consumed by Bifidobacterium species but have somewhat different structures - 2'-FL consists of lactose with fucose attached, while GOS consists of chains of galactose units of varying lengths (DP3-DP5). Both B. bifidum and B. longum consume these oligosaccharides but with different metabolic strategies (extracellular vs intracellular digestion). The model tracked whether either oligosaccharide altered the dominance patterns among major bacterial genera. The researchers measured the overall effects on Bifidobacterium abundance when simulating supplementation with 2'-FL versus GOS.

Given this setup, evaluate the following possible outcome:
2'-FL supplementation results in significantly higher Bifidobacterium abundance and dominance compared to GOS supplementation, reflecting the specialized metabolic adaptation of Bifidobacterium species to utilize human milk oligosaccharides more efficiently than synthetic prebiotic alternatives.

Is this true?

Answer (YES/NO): NO